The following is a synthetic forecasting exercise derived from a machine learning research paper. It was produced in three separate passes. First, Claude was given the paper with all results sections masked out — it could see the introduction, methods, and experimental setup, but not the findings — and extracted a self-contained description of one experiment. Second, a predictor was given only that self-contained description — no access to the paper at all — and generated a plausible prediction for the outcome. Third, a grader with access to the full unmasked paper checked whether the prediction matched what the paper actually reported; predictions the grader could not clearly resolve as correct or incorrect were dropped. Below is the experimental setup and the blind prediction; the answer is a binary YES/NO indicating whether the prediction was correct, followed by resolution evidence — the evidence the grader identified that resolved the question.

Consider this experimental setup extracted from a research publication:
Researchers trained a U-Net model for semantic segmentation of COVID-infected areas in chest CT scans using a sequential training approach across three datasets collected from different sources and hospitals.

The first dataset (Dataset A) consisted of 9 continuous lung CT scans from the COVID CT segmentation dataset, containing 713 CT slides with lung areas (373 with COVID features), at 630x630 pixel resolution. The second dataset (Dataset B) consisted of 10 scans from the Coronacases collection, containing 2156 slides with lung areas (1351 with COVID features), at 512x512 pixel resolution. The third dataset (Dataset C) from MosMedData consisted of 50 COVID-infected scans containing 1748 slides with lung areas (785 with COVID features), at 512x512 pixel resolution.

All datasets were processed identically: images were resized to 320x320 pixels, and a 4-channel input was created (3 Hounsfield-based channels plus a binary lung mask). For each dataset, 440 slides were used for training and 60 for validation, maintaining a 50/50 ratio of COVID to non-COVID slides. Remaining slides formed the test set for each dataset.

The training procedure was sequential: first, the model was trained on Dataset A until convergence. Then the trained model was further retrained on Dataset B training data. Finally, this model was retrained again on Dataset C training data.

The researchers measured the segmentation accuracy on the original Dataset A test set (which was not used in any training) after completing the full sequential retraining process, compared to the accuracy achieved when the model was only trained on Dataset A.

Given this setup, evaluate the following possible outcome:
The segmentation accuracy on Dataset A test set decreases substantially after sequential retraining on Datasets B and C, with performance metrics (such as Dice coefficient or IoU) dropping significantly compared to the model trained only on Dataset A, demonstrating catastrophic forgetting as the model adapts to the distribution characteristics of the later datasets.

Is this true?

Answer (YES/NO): YES